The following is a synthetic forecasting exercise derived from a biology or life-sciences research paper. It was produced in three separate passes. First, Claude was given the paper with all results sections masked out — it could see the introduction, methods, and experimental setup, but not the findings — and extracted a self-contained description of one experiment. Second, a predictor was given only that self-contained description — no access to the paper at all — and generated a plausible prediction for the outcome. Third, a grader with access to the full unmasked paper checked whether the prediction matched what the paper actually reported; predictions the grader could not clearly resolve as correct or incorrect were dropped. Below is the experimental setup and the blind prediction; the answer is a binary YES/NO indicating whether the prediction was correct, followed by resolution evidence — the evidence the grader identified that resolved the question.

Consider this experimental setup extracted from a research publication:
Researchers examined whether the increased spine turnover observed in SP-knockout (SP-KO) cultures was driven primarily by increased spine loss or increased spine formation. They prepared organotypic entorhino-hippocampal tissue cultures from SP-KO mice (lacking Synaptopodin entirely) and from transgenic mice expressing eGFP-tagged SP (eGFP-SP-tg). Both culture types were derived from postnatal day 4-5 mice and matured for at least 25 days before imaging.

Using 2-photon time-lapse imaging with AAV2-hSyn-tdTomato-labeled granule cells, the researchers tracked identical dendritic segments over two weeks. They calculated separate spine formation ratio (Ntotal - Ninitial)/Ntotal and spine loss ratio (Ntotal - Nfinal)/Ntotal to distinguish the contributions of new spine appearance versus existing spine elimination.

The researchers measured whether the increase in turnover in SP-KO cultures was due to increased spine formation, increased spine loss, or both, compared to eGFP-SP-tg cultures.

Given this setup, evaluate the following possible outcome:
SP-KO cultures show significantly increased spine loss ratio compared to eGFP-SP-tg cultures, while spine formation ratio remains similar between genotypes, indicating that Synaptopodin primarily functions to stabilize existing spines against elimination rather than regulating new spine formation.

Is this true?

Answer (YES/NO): NO